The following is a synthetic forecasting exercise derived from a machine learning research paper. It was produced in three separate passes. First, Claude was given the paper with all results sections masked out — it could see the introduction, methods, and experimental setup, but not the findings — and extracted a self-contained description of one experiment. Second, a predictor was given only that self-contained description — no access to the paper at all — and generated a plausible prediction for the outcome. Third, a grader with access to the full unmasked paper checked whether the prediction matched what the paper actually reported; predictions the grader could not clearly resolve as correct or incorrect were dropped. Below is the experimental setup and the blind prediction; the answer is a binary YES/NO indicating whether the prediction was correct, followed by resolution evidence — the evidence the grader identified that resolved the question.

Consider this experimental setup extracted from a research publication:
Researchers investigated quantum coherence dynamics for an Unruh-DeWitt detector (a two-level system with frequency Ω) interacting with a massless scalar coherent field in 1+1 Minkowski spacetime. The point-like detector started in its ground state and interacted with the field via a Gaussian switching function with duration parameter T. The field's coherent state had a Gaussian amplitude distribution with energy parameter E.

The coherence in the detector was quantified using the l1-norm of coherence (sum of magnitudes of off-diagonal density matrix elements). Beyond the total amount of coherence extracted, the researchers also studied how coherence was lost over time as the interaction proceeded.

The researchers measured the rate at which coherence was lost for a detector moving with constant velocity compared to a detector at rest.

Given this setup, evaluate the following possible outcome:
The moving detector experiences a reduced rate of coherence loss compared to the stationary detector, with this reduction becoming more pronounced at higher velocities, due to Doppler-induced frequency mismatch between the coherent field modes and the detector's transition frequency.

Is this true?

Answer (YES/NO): NO